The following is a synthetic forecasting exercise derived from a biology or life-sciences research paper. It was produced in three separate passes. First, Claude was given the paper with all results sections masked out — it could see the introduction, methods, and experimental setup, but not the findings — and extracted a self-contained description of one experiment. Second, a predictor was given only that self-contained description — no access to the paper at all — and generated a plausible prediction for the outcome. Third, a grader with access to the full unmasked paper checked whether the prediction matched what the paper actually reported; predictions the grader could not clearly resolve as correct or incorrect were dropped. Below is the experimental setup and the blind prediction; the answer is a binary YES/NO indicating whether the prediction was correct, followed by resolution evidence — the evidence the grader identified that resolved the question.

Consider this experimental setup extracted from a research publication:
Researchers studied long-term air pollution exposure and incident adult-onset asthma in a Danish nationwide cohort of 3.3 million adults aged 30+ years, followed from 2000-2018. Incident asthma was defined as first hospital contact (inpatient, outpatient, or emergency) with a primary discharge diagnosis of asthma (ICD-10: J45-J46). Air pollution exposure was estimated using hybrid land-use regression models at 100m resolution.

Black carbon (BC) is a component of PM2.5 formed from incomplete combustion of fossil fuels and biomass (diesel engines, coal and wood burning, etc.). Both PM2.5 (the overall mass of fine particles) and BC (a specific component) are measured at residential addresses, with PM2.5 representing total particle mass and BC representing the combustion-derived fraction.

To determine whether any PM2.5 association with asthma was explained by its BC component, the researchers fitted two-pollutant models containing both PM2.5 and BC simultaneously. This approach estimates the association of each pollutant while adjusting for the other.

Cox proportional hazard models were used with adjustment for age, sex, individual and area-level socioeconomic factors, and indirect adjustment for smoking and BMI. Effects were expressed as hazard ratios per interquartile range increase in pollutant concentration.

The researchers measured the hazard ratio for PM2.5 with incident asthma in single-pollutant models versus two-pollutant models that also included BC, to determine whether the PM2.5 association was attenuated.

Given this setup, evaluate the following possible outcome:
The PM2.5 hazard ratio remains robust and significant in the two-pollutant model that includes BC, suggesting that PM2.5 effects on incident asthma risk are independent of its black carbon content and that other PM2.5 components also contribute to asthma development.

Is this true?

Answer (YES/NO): NO